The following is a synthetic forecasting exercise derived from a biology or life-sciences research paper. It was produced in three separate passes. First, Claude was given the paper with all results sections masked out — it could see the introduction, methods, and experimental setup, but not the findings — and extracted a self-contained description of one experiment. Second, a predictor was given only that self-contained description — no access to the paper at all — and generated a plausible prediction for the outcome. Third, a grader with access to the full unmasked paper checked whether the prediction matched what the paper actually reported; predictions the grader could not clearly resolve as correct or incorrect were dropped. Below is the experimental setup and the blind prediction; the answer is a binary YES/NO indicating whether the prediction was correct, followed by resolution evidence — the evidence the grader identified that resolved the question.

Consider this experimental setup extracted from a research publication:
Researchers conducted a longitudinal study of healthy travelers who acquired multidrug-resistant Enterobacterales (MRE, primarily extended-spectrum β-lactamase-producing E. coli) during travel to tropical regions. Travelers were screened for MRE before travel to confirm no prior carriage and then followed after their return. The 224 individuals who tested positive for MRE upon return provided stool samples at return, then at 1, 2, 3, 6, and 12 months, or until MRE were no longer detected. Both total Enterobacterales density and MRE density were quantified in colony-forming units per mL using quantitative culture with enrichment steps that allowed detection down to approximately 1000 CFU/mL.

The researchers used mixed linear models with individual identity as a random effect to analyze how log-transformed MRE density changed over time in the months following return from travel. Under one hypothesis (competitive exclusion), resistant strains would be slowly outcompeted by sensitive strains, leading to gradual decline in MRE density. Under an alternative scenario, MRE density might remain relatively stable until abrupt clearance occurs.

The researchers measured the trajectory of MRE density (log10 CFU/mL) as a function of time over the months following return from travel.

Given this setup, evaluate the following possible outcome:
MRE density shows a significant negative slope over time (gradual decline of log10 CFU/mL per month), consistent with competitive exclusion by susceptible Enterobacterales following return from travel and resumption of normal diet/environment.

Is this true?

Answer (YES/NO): NO